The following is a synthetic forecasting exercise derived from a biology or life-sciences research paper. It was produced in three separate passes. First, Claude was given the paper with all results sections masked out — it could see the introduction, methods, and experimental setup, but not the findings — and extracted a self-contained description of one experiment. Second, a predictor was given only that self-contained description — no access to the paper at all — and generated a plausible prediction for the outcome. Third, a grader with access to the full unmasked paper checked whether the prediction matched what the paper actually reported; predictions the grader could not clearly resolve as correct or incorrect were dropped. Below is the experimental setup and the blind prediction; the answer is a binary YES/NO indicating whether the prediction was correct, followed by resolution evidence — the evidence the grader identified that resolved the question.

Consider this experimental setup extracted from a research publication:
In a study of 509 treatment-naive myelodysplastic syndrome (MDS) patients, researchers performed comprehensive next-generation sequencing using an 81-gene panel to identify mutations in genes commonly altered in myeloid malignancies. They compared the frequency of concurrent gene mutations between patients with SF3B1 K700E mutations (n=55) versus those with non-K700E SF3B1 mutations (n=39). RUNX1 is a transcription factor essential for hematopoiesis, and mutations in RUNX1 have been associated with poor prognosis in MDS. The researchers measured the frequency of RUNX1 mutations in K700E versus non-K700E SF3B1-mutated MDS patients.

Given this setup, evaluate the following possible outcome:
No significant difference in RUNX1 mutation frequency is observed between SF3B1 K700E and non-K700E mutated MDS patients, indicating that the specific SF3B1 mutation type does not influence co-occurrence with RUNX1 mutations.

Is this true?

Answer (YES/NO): NO